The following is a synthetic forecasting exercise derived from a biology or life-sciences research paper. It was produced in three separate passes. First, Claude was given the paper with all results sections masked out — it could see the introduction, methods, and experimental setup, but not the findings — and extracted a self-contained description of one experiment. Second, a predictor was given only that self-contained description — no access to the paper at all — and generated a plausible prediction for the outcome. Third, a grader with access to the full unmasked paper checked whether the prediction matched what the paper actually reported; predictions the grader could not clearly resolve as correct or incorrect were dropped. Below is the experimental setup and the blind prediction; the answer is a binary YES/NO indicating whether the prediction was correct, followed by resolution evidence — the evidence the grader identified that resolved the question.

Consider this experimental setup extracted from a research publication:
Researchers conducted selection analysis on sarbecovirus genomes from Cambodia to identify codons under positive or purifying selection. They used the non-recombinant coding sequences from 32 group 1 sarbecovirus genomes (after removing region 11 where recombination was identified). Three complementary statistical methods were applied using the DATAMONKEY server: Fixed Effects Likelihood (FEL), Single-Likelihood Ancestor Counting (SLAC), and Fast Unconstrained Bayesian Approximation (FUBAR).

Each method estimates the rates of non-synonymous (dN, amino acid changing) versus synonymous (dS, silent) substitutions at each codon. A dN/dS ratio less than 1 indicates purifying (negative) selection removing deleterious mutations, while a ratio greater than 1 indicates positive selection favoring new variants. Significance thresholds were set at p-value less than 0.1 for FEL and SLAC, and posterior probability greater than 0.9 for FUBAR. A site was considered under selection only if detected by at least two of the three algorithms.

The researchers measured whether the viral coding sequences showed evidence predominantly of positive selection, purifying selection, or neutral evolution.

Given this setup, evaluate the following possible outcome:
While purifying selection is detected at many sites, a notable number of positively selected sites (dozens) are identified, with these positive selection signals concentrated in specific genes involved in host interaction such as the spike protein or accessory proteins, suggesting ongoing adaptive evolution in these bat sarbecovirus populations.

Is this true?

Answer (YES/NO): NO